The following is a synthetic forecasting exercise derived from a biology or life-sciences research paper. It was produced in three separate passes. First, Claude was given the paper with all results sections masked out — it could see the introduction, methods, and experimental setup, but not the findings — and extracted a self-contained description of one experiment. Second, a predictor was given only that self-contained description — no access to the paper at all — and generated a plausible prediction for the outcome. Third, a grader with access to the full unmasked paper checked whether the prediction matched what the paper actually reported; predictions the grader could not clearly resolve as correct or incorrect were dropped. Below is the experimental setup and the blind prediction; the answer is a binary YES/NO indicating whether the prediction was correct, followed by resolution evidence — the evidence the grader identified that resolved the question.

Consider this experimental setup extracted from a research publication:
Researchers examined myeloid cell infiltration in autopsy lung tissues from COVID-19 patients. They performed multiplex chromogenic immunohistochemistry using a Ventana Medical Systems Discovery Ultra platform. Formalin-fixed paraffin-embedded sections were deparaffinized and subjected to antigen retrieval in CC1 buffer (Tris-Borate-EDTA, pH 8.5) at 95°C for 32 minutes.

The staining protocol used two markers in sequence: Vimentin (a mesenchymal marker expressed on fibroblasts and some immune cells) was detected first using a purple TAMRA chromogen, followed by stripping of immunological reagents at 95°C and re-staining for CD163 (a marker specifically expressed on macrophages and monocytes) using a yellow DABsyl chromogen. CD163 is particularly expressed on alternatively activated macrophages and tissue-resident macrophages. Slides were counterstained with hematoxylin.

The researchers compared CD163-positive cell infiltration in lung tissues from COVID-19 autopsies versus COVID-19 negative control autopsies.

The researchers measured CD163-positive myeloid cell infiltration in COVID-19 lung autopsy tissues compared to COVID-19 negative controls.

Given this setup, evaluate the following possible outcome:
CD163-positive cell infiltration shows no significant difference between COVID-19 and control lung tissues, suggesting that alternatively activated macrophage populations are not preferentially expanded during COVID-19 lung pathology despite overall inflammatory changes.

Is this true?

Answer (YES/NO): NO